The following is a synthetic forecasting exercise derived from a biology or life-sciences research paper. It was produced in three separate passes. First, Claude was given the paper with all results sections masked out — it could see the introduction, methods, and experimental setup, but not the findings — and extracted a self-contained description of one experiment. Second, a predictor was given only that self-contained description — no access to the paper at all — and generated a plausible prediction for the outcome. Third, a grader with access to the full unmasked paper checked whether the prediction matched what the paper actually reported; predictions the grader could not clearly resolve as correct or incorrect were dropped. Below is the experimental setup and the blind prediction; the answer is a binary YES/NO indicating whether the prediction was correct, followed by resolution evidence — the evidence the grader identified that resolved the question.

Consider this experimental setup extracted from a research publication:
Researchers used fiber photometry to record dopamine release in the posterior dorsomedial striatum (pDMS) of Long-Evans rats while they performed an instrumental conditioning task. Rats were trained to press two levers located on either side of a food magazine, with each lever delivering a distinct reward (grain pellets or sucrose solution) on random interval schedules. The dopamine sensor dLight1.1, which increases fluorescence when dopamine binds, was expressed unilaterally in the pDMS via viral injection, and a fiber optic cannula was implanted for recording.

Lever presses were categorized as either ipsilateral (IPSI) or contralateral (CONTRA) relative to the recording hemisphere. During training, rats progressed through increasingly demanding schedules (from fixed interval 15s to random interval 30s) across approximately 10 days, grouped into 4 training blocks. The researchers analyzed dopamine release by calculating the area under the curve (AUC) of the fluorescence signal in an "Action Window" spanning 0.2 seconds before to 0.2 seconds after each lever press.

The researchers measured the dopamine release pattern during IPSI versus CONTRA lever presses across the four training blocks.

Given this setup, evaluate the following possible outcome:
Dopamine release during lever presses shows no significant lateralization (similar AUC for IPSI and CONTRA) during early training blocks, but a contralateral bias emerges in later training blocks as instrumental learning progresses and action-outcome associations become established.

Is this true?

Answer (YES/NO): YES